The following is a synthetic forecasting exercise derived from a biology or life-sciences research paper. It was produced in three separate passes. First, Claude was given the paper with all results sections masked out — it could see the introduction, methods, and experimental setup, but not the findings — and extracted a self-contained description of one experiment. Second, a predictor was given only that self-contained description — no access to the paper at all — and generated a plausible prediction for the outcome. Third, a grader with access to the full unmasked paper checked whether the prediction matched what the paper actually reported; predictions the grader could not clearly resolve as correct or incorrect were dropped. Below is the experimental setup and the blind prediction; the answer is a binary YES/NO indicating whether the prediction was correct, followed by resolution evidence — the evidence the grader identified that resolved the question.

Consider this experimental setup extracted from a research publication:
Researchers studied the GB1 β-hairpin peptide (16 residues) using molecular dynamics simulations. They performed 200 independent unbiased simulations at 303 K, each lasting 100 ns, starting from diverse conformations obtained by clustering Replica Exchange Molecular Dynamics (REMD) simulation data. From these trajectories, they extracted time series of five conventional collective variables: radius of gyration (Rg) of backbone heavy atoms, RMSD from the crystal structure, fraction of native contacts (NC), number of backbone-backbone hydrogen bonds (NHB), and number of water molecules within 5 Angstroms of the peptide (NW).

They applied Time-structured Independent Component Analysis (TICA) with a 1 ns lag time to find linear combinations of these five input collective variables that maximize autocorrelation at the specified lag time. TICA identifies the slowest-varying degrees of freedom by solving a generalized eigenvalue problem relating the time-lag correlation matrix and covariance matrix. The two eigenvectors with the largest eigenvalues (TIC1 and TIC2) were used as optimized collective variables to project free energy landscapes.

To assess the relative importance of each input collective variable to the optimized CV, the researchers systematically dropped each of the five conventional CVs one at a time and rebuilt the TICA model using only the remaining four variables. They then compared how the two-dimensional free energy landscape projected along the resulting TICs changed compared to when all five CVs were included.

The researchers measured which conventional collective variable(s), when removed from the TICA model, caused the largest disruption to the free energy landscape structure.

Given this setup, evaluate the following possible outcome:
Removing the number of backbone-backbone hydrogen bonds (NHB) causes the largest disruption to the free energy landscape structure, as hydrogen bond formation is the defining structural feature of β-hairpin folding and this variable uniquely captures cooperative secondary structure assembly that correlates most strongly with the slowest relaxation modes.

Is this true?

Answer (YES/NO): NO